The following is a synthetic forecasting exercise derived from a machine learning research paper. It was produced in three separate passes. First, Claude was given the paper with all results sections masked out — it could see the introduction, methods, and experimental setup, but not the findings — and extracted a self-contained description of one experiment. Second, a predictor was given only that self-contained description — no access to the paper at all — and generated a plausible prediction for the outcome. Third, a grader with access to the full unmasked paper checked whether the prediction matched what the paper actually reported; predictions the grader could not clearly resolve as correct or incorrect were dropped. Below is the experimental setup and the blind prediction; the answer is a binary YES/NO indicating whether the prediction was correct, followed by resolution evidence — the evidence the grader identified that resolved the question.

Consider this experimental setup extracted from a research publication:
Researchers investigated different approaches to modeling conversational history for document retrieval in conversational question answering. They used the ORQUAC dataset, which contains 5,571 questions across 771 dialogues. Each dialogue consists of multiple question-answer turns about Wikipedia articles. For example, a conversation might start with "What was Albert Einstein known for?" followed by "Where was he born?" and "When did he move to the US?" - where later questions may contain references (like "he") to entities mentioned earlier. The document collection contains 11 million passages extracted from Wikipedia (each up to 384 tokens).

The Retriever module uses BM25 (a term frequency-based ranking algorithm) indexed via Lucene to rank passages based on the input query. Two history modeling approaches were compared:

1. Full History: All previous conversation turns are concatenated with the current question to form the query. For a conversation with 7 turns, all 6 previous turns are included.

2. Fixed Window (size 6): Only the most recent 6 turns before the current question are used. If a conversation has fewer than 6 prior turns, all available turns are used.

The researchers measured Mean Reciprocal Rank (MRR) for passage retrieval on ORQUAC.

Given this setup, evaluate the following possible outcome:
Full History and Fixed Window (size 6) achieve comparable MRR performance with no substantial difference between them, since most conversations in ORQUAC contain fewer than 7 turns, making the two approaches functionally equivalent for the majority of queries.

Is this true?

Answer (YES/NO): NO